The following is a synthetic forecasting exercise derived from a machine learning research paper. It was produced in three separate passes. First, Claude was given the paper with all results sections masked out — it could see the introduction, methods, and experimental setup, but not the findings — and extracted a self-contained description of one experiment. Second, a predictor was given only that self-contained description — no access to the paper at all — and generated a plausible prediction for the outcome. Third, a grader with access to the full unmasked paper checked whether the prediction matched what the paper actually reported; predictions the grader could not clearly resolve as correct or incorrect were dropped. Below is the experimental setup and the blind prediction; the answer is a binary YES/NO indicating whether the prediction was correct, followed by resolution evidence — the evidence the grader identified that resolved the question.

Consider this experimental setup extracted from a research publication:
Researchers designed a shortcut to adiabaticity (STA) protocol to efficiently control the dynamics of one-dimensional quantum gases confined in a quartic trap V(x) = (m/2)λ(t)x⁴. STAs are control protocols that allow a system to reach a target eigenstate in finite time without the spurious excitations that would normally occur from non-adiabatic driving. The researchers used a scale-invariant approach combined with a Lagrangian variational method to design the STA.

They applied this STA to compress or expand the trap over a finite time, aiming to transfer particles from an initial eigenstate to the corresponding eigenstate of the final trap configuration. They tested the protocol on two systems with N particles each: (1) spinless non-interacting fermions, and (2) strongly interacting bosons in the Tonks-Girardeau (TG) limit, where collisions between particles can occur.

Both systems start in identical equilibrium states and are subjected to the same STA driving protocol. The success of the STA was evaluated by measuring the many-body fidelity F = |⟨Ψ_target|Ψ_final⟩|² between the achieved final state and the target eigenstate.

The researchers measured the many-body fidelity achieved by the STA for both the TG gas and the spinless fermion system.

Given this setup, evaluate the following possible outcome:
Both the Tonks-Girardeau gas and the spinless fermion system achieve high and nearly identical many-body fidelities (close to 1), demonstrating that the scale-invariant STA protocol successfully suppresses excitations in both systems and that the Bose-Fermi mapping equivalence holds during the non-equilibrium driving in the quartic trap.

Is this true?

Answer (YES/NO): YES